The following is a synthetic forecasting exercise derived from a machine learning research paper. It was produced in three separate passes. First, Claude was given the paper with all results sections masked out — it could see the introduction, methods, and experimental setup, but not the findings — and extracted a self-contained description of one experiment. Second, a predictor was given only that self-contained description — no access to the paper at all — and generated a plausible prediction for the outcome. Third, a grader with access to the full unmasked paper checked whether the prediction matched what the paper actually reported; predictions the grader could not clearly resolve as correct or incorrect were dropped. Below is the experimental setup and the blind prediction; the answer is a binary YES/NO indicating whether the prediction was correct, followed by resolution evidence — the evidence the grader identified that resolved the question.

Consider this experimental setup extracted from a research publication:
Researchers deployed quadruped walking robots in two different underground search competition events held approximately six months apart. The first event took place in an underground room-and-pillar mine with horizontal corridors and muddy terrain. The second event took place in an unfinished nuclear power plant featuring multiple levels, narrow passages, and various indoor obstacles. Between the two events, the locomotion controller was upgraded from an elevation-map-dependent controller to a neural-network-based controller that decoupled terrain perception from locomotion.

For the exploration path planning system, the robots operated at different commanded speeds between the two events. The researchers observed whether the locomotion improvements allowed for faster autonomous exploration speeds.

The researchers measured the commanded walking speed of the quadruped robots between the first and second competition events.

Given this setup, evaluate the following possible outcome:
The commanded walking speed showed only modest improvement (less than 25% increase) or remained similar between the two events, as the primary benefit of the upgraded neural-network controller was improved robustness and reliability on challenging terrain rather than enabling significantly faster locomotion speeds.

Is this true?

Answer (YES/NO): NO